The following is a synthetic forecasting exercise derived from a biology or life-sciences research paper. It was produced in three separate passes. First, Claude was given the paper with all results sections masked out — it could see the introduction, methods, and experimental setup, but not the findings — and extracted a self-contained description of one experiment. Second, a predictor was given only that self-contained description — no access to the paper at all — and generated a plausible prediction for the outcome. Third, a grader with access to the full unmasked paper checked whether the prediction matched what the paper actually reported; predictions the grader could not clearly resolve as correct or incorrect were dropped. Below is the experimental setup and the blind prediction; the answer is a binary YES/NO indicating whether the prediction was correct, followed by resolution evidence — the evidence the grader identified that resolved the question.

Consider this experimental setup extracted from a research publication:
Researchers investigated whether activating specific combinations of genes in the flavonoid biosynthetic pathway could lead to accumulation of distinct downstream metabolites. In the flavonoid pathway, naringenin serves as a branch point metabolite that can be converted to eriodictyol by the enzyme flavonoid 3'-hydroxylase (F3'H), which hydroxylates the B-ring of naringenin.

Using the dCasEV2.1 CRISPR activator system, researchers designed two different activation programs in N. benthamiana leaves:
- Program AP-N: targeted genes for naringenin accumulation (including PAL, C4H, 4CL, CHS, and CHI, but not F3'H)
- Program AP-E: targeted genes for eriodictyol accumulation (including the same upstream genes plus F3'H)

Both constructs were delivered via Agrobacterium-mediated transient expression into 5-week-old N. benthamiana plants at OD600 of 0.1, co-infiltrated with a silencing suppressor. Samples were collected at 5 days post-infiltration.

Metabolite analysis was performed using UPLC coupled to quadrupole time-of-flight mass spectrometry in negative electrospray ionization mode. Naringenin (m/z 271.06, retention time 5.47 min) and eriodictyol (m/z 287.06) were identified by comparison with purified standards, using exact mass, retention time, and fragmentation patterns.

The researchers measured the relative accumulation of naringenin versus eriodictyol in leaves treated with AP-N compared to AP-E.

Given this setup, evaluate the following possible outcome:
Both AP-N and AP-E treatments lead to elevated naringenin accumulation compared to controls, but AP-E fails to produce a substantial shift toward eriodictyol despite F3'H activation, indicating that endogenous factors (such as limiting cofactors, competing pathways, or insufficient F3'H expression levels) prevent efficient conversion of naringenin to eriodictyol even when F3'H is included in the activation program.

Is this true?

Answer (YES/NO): NO